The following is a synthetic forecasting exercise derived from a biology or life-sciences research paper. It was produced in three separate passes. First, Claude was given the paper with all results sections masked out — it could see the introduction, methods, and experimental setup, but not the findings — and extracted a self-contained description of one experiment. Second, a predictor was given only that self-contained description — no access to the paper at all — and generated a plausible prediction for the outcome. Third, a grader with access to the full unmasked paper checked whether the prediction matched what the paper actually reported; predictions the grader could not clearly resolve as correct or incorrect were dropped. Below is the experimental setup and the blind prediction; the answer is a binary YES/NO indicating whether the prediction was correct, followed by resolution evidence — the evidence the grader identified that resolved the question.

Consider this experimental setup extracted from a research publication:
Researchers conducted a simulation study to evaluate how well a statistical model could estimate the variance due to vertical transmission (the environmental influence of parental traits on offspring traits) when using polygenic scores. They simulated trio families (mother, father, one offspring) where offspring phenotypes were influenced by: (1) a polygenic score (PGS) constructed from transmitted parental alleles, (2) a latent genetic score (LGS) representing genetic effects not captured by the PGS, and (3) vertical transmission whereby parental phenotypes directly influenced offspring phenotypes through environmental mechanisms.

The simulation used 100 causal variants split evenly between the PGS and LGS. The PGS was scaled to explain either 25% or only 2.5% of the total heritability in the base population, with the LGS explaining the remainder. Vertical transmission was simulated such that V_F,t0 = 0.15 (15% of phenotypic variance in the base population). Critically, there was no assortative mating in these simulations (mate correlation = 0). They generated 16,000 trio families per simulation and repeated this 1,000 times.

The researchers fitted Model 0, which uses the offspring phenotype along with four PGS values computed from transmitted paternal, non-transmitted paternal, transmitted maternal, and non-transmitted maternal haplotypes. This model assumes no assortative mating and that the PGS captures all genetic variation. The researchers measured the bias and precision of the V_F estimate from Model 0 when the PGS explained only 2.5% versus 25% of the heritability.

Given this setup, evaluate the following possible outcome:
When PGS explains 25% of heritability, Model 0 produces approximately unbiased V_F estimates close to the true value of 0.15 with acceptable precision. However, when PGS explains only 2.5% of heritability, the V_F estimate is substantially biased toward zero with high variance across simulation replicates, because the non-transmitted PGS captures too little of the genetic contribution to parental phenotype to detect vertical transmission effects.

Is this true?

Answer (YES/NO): NO